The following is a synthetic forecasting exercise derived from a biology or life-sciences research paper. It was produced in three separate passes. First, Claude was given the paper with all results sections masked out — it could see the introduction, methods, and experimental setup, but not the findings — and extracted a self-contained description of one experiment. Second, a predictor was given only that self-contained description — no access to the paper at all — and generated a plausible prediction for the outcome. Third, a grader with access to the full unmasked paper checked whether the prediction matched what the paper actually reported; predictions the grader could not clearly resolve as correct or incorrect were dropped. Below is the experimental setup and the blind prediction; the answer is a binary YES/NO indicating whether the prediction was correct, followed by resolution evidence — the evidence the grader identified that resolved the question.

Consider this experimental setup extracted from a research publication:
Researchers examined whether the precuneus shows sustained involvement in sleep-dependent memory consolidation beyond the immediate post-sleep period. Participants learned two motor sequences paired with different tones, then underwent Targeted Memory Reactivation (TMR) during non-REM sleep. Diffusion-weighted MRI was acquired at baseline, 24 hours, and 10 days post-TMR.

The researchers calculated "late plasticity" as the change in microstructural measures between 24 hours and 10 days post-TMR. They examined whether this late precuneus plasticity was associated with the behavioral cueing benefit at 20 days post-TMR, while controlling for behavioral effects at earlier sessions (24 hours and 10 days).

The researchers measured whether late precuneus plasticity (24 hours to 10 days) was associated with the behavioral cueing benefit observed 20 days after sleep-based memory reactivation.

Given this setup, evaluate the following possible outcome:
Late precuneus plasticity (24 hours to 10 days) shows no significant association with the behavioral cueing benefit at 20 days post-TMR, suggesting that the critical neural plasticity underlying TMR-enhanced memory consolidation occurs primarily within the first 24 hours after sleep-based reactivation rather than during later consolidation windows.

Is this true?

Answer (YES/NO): NO